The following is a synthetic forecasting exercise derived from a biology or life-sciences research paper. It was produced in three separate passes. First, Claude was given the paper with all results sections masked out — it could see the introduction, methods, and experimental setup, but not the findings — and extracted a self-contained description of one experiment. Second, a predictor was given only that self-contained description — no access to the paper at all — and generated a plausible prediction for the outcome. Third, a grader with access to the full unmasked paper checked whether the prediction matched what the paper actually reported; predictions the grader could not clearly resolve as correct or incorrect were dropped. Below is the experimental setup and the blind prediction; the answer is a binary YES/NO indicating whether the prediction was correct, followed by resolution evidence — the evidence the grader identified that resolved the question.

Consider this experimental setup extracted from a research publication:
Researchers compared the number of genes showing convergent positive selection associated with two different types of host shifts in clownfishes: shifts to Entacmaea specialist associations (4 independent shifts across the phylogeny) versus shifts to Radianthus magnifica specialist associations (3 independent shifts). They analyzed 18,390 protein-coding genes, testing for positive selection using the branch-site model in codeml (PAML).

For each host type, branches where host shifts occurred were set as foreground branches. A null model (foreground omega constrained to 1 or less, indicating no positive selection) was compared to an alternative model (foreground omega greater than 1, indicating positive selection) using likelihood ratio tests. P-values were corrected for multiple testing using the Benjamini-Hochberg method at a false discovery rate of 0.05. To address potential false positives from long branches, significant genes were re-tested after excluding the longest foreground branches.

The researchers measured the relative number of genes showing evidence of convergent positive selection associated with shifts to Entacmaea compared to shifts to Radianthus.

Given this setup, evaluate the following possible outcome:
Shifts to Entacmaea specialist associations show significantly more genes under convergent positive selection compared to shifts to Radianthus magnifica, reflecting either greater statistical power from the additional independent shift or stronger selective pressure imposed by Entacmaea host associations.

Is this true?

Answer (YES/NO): YES